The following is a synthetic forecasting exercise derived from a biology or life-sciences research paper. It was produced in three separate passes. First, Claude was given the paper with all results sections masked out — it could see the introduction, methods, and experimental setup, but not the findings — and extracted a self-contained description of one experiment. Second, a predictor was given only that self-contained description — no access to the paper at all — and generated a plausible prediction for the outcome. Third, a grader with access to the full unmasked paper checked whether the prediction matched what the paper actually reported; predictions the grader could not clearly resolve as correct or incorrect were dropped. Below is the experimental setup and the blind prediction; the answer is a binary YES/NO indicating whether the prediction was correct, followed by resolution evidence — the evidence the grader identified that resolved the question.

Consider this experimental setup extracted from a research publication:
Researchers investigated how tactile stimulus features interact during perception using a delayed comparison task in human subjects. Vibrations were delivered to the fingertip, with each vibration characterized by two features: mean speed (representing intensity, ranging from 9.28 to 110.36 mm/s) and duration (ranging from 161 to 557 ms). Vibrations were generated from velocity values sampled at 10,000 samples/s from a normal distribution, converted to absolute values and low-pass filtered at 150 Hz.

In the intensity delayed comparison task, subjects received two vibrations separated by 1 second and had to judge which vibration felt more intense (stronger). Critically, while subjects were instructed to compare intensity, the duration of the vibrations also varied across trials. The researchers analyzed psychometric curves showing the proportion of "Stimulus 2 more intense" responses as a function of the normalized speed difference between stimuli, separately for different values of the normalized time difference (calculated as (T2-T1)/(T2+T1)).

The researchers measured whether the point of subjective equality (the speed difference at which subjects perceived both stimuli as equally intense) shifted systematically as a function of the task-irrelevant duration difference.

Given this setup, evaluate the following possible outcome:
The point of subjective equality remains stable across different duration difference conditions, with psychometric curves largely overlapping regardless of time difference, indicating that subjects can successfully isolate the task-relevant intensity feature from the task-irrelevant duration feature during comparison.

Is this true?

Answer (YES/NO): NO